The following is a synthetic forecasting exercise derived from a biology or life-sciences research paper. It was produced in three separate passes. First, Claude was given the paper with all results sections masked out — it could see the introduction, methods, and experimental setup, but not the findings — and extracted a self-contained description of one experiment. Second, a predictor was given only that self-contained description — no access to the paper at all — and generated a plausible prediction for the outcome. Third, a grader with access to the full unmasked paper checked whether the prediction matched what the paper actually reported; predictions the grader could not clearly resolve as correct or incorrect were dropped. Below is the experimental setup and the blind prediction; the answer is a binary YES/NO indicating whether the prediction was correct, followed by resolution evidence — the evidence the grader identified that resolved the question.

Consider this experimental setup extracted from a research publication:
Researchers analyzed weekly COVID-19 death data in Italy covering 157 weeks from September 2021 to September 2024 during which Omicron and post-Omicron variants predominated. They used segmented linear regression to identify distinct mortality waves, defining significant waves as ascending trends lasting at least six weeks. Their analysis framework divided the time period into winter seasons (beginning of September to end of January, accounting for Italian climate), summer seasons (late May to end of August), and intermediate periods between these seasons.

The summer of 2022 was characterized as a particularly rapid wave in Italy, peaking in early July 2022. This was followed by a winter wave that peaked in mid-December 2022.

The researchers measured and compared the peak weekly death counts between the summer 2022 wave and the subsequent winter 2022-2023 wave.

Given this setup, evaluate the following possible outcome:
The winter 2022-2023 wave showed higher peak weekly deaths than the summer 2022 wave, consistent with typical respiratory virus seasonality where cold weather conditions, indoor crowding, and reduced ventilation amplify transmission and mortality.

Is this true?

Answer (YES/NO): NO